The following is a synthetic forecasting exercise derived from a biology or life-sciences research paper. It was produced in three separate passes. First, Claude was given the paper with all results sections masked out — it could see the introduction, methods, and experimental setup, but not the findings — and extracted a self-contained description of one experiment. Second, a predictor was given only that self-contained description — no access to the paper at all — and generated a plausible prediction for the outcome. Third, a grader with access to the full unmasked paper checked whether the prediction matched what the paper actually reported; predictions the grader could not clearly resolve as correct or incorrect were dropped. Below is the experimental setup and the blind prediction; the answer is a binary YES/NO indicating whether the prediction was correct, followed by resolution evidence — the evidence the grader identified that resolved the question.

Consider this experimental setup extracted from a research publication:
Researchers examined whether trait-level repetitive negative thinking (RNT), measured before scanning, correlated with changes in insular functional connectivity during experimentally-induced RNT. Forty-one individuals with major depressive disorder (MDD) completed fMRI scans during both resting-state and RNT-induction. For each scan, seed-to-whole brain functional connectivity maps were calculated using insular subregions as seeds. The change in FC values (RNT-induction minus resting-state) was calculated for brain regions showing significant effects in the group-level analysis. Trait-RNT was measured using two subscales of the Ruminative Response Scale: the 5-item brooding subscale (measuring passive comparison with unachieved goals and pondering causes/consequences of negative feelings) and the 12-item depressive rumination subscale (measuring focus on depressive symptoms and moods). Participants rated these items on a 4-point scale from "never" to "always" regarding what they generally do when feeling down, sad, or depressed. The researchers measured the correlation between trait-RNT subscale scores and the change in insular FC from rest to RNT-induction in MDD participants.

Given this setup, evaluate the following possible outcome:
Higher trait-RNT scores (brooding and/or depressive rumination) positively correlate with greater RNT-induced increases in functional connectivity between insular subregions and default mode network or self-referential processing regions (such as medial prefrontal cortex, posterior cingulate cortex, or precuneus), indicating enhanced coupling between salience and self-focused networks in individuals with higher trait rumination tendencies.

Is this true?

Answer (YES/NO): YES